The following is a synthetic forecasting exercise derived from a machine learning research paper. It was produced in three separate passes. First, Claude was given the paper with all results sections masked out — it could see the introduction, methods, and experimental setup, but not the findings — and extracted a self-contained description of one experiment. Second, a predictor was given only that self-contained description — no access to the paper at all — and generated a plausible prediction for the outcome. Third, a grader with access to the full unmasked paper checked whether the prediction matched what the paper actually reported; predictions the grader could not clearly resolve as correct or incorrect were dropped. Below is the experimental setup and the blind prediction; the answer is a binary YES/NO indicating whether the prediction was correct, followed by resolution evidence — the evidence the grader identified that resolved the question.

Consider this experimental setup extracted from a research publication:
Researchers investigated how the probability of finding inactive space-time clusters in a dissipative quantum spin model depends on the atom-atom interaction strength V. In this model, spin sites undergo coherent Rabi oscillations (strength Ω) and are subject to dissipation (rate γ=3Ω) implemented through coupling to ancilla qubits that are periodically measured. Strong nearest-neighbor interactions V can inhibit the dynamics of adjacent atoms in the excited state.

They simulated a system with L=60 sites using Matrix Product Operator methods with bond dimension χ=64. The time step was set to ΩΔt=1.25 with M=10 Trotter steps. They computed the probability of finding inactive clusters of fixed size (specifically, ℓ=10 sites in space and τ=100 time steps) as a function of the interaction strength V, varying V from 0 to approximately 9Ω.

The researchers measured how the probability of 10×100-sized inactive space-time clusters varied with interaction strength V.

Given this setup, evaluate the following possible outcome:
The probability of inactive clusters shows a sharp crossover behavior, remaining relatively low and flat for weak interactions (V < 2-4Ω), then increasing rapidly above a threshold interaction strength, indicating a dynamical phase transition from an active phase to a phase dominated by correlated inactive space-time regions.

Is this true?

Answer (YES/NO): NO